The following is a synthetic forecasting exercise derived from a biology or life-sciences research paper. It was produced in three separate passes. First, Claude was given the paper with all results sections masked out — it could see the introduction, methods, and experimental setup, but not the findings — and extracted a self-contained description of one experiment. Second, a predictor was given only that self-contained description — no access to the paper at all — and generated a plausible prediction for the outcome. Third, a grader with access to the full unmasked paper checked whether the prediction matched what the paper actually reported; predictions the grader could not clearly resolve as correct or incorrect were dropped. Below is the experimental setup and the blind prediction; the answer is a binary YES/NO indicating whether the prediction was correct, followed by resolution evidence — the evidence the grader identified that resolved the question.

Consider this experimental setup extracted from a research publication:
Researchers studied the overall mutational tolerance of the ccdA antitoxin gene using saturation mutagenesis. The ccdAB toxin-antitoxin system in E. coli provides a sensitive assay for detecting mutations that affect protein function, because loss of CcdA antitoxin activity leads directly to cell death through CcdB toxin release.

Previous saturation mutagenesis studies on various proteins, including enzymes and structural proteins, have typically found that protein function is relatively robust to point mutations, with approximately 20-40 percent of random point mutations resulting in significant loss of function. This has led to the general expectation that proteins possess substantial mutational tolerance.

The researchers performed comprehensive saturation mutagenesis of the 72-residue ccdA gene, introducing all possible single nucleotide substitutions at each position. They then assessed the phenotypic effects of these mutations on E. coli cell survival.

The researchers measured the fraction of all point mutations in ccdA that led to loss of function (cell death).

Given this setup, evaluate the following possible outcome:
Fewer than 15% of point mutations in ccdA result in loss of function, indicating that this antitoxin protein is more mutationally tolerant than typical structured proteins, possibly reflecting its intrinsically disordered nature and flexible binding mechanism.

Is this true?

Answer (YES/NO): NO